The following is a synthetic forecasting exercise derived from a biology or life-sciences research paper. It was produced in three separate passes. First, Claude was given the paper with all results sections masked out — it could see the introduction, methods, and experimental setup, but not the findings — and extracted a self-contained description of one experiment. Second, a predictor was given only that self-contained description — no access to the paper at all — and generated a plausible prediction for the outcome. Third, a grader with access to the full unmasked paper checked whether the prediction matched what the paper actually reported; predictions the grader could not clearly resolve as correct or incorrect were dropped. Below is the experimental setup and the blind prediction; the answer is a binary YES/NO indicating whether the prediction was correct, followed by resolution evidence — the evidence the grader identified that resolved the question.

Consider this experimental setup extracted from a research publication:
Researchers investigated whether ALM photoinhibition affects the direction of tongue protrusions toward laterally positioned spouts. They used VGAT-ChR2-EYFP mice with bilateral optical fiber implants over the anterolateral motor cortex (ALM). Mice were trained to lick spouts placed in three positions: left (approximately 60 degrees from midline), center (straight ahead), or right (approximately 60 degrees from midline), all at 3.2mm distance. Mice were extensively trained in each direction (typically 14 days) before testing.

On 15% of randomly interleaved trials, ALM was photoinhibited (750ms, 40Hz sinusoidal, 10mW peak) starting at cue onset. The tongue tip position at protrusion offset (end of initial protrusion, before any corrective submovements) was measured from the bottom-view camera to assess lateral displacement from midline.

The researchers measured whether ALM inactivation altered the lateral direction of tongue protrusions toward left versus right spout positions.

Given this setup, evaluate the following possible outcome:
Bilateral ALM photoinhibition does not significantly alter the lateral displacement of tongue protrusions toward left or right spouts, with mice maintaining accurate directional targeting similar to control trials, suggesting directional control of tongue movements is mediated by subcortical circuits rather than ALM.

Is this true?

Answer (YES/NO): YES